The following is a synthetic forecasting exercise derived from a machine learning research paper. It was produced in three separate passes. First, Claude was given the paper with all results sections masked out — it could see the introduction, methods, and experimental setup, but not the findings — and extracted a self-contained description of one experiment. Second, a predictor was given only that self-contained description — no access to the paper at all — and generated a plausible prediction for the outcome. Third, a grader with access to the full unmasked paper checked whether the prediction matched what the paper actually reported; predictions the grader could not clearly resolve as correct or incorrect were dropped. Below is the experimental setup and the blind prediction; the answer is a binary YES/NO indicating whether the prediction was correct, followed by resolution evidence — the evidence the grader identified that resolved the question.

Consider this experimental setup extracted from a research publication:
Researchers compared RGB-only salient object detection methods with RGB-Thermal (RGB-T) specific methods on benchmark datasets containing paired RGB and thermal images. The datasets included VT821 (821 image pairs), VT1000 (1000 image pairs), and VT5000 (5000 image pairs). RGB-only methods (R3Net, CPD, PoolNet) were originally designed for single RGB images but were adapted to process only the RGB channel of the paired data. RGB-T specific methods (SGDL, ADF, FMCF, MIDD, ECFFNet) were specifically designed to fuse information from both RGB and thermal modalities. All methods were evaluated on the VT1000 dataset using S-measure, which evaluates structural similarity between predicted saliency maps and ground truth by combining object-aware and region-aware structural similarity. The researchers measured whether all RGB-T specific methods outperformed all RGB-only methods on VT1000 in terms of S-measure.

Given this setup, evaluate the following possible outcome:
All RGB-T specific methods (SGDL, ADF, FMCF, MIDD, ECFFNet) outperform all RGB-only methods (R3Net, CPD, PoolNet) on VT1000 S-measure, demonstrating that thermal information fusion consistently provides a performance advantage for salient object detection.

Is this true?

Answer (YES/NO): NO